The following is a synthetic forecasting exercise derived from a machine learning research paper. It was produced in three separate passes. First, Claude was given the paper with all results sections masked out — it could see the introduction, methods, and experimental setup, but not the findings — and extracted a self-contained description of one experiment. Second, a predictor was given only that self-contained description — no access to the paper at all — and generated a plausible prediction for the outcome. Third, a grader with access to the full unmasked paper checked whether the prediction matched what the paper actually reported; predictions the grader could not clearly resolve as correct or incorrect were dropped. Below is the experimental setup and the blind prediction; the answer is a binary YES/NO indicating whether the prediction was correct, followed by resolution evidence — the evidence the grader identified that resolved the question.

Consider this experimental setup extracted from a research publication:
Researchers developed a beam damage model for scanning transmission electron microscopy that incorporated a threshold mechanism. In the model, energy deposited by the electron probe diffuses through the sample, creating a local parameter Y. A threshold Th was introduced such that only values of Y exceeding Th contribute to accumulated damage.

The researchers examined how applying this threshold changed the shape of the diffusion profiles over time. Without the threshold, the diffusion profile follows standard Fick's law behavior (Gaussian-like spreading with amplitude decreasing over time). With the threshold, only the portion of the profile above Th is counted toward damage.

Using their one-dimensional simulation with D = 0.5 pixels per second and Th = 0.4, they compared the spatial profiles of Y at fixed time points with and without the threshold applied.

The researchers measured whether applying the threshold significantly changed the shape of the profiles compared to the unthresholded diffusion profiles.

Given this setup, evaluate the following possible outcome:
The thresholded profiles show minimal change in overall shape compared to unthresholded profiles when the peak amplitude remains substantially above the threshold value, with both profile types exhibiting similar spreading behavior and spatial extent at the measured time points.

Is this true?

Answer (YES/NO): NO